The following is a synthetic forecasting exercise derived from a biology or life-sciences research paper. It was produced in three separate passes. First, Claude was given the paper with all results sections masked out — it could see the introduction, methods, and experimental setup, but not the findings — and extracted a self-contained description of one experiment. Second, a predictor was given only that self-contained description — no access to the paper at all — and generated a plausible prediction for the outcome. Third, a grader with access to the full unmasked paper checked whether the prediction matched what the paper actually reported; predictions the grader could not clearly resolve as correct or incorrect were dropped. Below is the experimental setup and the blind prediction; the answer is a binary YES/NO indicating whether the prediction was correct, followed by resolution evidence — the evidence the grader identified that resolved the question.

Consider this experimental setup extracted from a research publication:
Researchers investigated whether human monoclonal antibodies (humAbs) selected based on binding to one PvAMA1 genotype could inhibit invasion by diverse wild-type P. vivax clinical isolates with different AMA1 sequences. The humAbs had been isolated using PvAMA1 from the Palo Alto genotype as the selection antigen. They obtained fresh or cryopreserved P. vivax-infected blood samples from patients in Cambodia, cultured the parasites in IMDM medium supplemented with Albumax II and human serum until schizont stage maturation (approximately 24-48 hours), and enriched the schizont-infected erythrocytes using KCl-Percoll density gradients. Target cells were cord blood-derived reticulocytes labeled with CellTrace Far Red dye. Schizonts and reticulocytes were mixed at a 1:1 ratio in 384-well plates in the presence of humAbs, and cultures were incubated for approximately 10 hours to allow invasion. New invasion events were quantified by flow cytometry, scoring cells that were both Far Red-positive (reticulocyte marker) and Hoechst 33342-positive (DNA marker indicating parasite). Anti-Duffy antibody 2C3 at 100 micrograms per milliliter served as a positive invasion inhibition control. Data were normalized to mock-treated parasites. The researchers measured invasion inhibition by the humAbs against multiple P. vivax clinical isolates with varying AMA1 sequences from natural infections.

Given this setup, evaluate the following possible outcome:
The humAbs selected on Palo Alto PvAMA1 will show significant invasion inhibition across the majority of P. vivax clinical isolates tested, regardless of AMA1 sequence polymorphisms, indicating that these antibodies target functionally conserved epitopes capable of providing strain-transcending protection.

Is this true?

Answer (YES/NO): NO